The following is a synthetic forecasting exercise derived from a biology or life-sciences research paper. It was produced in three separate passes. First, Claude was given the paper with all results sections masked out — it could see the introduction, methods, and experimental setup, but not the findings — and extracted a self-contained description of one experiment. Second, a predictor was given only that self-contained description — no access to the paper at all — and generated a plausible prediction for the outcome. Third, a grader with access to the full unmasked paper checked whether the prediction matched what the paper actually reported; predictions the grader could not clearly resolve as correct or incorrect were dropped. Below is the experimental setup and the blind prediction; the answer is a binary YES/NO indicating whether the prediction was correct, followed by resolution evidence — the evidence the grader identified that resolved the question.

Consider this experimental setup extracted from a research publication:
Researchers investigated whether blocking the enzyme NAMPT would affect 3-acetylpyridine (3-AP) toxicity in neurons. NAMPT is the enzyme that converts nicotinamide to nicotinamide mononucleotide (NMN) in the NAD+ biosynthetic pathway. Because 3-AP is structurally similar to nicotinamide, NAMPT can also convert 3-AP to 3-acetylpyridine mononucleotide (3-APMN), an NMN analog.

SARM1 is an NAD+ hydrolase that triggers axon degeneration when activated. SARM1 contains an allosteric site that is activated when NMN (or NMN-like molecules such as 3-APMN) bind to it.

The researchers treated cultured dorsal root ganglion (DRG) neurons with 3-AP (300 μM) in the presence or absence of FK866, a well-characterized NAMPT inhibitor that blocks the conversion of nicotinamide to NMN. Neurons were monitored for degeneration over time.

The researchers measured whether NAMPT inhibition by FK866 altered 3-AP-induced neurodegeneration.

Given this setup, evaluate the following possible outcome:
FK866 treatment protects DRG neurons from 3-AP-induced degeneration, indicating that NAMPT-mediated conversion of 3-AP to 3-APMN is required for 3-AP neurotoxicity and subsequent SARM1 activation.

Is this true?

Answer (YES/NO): YES